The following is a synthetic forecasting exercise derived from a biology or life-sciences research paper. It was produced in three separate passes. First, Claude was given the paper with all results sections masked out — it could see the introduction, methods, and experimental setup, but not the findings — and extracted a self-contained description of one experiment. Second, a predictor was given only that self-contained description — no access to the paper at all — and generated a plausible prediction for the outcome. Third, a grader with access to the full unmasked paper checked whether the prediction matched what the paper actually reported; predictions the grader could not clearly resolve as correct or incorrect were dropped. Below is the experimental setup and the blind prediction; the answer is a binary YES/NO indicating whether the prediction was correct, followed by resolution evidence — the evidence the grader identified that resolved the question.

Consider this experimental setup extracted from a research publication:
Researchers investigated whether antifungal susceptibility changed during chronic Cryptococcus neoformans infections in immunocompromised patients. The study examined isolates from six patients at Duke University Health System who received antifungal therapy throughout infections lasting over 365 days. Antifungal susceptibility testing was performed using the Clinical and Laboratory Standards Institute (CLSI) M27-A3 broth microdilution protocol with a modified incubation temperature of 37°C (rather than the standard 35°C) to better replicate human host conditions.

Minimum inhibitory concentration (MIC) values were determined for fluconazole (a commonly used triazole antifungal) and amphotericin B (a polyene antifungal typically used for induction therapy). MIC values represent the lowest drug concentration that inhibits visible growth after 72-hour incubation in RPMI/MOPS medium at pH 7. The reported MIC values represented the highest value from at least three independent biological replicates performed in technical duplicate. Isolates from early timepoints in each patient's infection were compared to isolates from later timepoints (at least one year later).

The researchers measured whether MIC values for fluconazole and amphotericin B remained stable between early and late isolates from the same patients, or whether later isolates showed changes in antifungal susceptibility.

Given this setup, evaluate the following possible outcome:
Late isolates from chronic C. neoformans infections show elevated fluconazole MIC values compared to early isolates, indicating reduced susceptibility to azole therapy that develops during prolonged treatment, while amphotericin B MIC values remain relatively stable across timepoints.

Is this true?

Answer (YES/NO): NO